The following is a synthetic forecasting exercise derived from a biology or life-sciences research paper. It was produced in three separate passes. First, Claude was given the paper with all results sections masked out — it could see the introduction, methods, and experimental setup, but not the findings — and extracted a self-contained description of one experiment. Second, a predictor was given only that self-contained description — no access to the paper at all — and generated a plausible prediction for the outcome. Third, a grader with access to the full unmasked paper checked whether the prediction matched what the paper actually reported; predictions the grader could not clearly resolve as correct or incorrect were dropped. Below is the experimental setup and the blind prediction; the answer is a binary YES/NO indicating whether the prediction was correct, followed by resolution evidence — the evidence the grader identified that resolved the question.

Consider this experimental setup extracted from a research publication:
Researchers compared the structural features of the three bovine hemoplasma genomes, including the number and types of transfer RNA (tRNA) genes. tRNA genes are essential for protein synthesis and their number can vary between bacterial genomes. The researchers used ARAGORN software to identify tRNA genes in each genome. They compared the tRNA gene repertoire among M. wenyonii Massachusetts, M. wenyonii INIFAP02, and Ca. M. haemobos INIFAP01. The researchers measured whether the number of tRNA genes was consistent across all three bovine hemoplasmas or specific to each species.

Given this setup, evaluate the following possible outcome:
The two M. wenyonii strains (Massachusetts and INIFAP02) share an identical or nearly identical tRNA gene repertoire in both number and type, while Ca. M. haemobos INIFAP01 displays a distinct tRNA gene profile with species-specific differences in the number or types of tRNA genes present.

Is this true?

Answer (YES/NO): YES